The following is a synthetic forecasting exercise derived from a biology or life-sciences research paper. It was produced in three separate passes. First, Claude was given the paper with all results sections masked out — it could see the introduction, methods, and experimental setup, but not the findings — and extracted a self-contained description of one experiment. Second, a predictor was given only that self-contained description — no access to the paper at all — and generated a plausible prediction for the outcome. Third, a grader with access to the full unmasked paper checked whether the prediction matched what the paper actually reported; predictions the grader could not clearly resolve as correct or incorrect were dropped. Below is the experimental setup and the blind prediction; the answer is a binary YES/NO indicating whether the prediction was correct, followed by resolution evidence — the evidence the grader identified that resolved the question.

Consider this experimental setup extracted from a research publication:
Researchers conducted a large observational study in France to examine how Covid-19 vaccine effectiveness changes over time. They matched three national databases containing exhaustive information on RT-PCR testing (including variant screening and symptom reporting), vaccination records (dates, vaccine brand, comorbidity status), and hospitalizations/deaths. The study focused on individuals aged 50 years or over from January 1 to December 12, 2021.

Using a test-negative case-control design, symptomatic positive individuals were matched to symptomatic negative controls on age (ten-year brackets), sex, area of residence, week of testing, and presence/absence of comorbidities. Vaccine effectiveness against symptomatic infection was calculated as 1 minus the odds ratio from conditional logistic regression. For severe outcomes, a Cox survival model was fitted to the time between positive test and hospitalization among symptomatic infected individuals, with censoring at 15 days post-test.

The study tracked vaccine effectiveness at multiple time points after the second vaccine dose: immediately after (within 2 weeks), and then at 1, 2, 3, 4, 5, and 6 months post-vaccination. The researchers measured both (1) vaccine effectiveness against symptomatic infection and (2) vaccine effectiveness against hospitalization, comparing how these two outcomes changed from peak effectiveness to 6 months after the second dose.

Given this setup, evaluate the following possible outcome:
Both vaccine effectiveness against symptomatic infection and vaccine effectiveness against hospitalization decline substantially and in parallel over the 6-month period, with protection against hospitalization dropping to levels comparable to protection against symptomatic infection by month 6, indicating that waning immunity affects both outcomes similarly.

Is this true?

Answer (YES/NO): NO